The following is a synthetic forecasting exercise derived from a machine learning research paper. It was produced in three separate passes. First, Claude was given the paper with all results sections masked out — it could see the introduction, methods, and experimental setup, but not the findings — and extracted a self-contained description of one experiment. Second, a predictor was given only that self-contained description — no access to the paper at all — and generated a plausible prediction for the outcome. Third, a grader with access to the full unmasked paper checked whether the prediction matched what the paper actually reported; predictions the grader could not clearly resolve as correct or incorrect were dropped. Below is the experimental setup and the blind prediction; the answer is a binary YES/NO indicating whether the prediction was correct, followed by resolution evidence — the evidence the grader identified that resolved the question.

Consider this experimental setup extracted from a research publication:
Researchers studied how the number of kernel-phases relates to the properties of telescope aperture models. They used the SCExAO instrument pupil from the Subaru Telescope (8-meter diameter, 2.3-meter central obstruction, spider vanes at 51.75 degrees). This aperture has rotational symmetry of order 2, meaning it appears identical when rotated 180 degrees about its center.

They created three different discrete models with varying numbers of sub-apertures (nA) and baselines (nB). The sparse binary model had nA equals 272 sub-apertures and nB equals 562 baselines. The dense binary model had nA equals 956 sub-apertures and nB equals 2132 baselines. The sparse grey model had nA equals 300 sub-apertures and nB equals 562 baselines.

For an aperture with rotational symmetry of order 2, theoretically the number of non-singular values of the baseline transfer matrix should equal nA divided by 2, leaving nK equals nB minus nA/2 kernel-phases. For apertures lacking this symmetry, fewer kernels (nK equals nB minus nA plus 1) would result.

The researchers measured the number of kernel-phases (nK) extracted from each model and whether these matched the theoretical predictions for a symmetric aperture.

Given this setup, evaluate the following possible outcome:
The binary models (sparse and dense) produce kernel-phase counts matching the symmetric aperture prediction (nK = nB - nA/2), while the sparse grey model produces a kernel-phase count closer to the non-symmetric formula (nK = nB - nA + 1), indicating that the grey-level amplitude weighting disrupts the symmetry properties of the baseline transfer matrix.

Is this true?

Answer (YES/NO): NO